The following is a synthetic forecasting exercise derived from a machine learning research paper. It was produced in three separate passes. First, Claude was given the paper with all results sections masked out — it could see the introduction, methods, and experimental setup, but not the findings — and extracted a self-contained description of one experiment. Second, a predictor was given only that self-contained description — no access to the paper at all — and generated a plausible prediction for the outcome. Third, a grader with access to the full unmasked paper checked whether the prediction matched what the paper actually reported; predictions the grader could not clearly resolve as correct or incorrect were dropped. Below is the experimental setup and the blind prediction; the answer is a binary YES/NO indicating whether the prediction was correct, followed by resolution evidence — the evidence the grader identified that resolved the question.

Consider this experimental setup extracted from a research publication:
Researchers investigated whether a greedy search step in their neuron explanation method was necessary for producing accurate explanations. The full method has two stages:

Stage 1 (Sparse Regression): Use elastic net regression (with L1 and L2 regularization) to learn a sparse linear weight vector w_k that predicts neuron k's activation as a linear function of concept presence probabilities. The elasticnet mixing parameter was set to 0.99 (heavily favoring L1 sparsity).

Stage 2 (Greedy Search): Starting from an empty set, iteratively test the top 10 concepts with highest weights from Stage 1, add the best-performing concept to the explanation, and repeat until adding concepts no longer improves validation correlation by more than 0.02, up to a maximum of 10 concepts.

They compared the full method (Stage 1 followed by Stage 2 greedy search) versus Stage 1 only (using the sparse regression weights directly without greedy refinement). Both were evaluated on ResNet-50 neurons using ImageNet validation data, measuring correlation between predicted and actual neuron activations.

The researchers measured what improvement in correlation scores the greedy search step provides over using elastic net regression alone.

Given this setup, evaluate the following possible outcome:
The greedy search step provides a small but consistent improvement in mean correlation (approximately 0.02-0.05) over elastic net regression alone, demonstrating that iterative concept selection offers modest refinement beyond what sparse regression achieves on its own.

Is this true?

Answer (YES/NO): NO